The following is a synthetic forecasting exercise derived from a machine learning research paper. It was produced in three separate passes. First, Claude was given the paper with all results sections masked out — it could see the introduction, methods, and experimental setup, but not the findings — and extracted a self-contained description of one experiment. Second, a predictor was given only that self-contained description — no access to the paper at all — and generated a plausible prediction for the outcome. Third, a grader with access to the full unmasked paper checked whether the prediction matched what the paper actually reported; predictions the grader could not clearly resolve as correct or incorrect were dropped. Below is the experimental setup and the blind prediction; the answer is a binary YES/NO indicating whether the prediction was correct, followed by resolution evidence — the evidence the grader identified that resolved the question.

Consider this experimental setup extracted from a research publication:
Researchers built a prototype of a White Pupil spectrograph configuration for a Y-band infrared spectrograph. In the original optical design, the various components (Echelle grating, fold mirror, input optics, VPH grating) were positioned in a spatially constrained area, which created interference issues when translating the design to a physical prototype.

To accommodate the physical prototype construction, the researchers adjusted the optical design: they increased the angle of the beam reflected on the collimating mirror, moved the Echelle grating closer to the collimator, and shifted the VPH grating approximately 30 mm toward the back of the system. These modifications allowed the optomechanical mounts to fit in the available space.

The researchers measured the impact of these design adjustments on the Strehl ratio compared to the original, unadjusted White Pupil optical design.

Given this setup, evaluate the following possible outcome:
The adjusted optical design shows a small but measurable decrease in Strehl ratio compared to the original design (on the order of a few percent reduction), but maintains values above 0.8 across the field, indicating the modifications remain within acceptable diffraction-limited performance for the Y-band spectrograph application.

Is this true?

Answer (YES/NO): YES